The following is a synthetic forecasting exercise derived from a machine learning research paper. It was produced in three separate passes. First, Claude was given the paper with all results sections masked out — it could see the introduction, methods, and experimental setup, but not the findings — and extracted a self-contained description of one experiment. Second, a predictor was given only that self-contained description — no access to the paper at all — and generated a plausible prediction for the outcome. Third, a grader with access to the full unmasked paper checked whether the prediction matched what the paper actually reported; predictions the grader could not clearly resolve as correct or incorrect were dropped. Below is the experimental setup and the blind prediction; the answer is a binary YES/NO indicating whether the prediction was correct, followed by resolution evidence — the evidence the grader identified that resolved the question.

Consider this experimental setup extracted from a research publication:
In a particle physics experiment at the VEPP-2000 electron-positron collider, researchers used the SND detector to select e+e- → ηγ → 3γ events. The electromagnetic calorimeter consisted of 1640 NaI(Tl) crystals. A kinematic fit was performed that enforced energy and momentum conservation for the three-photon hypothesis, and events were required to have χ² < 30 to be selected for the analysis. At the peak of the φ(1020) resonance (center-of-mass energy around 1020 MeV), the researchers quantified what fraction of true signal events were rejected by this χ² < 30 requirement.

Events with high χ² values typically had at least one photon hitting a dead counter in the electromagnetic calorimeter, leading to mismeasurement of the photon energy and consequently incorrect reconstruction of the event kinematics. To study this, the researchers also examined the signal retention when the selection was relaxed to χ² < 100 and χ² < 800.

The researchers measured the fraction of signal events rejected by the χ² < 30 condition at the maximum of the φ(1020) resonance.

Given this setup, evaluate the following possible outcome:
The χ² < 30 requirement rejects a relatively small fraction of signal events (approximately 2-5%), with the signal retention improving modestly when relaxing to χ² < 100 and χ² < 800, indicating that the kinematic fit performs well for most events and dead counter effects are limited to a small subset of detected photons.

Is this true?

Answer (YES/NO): NO